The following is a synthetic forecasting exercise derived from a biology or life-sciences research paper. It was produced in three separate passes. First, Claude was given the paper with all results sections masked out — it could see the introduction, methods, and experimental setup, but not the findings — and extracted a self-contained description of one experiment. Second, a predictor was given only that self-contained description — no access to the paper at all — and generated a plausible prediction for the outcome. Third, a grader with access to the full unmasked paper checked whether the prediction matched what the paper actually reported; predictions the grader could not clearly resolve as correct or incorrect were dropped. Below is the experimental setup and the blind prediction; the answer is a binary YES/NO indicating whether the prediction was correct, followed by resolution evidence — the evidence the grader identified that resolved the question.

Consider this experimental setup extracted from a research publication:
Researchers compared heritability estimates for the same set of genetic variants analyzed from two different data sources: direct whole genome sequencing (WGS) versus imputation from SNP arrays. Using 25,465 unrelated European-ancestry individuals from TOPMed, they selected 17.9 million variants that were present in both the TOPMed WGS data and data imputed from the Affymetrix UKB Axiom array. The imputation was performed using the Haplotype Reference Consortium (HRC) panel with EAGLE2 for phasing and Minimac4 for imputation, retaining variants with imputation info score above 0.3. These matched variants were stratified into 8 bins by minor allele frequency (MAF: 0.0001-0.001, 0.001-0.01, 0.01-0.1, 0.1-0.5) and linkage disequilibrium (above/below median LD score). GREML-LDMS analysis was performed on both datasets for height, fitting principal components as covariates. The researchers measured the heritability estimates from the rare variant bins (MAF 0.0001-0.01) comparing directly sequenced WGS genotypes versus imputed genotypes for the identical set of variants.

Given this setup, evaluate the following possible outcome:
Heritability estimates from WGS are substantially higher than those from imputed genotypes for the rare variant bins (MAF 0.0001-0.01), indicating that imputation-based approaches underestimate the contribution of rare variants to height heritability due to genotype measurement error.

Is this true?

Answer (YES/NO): YES